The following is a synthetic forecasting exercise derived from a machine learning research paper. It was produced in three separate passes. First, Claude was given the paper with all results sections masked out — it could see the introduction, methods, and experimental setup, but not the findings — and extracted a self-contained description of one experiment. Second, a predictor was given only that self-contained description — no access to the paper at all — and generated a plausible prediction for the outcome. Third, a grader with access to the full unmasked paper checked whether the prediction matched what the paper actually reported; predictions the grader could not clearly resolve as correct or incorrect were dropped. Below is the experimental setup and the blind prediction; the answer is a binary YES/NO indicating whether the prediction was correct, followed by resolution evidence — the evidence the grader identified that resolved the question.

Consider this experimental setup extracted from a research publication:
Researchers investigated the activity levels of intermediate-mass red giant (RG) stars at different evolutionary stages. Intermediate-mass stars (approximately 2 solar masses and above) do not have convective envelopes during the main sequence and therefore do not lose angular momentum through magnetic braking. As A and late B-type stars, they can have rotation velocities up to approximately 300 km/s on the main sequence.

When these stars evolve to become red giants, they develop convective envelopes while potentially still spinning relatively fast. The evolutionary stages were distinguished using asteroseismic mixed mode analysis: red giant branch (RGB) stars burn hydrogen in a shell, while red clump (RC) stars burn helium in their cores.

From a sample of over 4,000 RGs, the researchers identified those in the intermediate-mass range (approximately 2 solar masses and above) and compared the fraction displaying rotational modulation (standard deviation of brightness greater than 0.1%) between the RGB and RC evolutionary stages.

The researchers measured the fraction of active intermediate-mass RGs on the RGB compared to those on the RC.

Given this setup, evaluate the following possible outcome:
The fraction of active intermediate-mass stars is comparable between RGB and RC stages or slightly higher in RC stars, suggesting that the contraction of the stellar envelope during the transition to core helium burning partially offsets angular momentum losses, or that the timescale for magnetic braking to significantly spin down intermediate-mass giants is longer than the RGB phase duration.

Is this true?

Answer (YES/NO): NO